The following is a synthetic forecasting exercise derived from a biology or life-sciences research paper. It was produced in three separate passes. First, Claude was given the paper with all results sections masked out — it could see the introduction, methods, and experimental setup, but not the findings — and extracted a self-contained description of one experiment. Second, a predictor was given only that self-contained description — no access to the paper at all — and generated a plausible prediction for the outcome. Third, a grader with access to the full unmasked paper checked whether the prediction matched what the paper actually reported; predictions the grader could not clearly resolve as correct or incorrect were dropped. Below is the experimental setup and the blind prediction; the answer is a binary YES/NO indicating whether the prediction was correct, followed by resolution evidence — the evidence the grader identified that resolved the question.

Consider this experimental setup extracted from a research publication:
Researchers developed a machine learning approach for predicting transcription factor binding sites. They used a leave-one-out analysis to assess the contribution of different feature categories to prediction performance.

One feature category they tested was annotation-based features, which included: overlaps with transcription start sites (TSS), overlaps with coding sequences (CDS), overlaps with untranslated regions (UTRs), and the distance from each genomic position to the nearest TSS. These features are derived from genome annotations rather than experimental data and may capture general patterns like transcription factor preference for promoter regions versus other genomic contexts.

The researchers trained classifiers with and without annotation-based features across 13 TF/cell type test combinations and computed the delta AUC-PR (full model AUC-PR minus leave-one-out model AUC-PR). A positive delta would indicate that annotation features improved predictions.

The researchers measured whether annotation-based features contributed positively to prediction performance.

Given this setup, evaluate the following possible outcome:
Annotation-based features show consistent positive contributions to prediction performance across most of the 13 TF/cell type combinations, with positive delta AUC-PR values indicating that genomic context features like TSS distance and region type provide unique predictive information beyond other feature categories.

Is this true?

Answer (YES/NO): NO